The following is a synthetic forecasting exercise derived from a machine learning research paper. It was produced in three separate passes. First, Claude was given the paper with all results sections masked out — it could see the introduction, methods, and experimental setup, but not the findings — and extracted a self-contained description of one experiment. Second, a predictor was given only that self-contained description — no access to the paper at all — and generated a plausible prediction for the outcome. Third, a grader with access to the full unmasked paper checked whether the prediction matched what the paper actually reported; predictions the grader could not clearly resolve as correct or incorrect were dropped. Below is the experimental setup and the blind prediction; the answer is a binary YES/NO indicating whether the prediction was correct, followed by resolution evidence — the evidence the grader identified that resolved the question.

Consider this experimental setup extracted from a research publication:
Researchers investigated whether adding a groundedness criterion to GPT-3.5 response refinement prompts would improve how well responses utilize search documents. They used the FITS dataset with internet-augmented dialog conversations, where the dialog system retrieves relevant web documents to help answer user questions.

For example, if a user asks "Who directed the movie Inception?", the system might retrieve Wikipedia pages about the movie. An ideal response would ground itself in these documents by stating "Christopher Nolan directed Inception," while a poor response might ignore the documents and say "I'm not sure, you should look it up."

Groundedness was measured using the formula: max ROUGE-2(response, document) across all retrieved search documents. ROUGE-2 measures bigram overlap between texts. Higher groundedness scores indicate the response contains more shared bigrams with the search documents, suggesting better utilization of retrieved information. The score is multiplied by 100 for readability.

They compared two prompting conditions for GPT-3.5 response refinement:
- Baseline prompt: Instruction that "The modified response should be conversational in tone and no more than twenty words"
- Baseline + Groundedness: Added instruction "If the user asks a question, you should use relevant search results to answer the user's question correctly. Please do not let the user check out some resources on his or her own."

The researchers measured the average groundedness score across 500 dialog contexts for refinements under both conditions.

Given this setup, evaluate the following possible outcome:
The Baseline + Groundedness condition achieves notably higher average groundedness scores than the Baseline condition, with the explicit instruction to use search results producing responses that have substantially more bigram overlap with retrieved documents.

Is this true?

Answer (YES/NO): NO